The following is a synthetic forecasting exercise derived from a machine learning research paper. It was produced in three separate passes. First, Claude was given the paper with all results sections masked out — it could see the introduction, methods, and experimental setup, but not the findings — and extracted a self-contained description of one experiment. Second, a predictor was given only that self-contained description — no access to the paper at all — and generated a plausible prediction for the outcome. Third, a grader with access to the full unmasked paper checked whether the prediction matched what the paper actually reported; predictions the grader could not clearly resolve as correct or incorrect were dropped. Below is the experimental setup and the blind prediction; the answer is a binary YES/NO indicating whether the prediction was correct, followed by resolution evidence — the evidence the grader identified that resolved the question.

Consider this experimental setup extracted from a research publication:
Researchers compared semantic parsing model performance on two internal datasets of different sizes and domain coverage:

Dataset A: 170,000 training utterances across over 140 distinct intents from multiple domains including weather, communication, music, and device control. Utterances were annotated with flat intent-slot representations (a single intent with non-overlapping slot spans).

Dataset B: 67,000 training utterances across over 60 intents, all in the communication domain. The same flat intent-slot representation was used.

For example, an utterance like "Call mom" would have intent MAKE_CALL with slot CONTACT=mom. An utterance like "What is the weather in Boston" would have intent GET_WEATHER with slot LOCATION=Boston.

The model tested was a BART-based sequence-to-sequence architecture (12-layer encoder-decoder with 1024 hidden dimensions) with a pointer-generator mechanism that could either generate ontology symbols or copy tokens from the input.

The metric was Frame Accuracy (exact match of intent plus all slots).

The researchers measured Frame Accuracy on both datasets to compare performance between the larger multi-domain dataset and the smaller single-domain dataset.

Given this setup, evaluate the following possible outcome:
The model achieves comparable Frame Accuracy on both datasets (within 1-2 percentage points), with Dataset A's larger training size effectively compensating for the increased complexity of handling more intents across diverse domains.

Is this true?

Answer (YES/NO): NO